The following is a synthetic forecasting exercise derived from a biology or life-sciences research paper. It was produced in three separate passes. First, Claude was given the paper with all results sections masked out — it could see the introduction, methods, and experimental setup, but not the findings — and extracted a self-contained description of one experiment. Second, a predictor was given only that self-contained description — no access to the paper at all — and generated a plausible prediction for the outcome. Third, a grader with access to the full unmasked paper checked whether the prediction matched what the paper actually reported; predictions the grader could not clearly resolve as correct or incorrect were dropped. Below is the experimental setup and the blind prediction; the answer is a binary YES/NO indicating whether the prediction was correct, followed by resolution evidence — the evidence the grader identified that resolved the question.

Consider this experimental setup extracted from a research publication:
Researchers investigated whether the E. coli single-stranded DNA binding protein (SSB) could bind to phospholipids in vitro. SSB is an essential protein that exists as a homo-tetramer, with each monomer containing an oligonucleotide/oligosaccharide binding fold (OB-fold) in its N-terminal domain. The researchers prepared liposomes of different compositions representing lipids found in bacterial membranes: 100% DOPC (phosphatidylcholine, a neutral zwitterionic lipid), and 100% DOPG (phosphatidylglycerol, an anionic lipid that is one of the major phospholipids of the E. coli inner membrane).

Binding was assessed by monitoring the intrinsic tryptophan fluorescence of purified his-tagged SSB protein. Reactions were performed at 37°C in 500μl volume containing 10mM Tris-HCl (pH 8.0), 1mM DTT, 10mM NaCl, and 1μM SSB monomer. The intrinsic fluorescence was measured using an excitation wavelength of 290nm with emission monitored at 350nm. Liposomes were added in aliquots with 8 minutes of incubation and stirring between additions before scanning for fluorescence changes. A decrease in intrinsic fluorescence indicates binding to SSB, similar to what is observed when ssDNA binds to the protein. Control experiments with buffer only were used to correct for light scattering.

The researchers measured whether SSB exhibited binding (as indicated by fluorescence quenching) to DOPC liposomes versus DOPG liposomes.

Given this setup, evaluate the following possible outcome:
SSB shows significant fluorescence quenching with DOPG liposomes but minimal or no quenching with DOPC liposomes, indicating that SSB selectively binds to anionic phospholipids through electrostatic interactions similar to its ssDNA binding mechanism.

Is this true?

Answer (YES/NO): YES